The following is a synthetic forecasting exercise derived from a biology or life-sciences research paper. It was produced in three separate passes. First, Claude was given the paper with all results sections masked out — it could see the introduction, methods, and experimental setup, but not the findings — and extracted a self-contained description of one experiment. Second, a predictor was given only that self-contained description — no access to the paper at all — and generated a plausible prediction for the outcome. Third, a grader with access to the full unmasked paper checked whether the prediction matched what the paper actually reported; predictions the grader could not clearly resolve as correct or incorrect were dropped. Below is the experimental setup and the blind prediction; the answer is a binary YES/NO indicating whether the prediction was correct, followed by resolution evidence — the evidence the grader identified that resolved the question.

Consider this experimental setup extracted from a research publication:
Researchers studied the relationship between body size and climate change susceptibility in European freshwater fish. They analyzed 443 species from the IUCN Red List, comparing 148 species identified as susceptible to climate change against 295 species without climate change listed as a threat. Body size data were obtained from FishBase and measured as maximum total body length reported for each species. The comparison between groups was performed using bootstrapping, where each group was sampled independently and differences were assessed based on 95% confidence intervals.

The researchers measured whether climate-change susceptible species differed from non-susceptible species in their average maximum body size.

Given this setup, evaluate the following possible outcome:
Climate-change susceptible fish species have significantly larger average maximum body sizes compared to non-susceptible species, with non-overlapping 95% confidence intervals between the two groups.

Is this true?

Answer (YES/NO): NO